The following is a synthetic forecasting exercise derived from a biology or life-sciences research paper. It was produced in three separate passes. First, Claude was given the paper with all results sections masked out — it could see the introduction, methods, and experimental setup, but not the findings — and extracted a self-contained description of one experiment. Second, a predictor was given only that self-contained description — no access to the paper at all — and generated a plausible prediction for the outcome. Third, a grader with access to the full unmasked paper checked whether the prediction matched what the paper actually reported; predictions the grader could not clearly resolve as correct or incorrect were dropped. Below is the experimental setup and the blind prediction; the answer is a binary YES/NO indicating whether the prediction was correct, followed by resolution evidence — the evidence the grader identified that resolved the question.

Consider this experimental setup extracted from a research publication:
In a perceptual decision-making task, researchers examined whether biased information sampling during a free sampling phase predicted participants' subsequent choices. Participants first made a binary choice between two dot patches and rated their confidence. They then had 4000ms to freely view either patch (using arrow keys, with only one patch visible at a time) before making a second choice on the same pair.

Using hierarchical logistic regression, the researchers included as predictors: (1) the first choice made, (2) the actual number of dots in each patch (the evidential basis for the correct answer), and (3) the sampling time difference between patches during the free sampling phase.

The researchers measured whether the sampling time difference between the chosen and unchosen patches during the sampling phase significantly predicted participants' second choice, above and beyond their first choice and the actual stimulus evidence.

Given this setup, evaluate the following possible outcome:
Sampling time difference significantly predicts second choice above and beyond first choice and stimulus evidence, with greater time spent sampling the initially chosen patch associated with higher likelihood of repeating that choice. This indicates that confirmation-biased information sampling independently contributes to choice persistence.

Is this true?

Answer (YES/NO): YES